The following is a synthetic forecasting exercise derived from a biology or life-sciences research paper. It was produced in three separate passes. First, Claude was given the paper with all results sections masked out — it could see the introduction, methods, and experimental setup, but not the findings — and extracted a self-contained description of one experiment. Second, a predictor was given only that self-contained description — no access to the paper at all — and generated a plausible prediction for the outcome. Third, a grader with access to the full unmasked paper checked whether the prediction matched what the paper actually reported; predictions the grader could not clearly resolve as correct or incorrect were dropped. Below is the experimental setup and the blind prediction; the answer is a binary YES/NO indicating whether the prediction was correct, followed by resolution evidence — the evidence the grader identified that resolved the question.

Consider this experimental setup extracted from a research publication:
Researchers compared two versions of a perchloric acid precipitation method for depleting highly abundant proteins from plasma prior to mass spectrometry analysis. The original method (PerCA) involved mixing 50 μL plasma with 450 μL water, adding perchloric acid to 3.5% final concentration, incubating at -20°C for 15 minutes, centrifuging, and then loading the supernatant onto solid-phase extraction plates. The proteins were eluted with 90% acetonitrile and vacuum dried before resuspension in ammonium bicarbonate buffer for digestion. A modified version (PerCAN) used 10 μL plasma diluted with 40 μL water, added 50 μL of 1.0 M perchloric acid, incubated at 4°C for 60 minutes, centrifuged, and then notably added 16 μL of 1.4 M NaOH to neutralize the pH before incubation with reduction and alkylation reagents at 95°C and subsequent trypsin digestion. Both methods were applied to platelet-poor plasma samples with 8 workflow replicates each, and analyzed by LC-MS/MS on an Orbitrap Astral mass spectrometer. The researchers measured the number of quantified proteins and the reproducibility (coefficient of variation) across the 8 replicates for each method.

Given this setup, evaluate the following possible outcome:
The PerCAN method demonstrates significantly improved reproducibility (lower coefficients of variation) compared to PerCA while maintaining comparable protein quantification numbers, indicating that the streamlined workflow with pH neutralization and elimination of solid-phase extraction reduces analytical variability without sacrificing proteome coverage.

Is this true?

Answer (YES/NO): NO